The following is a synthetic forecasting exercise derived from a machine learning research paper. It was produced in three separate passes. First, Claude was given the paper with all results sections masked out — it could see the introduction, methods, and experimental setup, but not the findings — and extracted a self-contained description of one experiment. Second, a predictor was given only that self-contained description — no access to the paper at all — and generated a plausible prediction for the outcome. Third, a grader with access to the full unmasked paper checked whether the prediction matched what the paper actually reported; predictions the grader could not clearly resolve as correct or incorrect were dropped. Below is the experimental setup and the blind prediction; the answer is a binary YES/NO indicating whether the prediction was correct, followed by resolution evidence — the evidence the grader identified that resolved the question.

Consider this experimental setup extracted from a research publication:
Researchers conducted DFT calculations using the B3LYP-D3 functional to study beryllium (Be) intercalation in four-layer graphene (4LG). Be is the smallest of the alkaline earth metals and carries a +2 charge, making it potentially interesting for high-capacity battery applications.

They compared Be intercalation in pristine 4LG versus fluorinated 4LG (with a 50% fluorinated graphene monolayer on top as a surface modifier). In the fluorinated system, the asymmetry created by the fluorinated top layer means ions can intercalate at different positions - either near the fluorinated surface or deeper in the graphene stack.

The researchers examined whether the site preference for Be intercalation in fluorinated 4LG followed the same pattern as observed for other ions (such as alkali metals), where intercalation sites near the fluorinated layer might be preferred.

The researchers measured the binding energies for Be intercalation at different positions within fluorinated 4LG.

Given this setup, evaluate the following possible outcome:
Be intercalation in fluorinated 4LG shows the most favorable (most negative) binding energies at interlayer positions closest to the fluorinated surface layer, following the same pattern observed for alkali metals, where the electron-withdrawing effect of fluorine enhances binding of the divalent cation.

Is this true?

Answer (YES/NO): YES